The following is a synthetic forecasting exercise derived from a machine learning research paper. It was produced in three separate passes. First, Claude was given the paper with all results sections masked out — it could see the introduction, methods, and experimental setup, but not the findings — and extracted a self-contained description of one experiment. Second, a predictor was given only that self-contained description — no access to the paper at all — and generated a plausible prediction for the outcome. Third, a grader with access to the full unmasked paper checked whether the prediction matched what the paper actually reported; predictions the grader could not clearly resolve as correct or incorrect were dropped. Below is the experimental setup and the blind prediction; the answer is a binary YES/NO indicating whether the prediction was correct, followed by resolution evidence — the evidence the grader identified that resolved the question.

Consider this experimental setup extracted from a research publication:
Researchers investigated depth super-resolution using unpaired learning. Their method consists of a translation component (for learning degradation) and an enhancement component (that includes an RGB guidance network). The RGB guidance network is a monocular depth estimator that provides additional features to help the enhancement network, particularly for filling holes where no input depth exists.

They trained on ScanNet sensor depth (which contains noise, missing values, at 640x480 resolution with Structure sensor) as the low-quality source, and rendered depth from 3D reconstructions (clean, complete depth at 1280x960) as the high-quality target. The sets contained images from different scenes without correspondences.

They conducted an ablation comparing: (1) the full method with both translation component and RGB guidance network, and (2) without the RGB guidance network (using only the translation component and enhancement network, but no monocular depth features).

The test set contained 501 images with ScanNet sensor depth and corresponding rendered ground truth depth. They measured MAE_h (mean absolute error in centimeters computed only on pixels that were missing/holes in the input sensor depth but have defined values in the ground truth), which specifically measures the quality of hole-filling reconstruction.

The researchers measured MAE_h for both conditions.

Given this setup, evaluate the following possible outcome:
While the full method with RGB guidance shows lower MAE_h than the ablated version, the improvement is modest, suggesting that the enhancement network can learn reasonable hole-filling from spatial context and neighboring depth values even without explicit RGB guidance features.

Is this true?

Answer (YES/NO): NO